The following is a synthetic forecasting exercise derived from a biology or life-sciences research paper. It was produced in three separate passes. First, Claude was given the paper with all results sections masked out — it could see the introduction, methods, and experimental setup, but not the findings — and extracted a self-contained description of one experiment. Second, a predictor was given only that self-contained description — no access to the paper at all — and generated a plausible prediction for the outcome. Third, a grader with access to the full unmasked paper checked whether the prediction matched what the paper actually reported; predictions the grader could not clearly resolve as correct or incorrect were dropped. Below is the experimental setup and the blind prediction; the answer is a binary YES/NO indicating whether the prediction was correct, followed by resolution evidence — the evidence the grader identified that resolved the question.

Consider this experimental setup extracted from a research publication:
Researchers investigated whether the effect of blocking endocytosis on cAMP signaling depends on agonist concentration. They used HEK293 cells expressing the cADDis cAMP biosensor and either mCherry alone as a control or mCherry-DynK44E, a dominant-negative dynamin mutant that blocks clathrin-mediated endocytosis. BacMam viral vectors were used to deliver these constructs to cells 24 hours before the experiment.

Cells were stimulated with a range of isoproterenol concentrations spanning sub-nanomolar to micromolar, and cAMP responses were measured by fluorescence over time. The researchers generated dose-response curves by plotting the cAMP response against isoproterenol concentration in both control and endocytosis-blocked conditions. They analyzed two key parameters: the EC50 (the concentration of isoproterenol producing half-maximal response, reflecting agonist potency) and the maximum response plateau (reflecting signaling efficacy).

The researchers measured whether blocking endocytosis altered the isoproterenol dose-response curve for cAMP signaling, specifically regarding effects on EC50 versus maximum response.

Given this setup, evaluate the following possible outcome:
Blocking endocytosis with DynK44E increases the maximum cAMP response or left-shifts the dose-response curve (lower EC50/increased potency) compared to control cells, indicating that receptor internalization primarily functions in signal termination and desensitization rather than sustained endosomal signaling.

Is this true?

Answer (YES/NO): NO